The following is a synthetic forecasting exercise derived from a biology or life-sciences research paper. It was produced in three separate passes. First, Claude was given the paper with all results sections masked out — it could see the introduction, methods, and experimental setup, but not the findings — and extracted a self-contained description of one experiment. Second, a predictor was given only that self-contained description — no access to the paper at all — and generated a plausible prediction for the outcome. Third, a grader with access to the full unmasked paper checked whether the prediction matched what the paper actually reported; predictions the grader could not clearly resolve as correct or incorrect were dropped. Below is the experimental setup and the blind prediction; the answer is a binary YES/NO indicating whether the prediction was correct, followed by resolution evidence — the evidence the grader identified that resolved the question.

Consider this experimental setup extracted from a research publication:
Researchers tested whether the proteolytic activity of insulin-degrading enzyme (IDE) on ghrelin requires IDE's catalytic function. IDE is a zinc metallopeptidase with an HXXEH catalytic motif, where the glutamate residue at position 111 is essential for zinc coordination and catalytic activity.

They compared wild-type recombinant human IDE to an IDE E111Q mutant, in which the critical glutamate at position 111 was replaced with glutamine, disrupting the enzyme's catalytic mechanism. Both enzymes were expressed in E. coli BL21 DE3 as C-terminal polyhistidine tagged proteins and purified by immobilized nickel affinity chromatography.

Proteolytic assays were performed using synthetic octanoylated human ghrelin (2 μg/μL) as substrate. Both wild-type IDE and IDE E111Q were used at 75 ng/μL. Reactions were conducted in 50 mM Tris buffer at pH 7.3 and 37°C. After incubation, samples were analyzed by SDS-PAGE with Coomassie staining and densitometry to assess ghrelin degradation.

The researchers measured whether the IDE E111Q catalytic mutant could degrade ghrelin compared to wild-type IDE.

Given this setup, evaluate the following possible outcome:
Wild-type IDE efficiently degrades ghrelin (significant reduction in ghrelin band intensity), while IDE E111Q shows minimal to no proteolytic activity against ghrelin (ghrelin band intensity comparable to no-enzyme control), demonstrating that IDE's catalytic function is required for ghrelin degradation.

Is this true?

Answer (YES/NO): YES